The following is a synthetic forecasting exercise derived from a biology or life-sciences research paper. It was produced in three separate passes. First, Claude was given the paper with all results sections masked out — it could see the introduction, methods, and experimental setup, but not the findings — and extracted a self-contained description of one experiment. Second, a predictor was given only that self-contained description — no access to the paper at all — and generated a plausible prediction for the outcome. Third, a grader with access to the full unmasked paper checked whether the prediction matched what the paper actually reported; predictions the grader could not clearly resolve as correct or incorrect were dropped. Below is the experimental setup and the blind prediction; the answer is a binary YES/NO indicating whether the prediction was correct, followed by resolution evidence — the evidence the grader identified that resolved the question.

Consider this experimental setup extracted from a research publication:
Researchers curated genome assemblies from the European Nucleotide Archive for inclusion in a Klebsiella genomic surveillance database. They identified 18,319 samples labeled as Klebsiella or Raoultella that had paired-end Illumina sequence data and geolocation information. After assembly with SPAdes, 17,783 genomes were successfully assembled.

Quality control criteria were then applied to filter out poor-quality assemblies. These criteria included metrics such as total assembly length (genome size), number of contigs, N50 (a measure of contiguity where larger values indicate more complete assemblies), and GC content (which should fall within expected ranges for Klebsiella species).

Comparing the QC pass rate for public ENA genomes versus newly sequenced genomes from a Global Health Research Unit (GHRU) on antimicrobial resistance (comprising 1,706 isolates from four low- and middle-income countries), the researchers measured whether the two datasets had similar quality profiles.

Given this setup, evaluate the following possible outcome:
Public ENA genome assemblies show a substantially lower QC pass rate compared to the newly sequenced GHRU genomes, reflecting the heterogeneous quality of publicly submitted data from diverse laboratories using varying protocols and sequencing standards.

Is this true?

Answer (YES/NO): NO